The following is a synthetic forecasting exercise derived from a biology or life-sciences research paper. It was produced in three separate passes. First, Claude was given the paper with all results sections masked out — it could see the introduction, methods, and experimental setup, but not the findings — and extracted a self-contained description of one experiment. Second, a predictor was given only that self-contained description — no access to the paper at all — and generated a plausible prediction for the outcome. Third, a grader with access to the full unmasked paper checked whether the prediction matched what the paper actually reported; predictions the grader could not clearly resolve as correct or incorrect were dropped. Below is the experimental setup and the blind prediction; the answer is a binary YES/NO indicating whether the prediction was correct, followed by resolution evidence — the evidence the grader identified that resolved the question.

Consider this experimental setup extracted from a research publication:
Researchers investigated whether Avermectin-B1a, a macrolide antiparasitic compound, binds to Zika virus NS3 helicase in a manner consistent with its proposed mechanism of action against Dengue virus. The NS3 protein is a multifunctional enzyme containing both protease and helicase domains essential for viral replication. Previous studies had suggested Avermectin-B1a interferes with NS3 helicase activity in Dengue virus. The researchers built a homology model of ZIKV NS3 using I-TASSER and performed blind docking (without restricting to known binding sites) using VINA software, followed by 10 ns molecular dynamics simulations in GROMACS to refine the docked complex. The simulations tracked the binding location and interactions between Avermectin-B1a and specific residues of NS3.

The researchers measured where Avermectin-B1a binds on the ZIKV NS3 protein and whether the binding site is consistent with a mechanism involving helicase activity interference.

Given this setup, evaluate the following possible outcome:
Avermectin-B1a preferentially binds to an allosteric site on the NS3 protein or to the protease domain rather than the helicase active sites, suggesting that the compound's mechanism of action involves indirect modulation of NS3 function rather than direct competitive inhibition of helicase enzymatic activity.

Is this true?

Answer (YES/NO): NO